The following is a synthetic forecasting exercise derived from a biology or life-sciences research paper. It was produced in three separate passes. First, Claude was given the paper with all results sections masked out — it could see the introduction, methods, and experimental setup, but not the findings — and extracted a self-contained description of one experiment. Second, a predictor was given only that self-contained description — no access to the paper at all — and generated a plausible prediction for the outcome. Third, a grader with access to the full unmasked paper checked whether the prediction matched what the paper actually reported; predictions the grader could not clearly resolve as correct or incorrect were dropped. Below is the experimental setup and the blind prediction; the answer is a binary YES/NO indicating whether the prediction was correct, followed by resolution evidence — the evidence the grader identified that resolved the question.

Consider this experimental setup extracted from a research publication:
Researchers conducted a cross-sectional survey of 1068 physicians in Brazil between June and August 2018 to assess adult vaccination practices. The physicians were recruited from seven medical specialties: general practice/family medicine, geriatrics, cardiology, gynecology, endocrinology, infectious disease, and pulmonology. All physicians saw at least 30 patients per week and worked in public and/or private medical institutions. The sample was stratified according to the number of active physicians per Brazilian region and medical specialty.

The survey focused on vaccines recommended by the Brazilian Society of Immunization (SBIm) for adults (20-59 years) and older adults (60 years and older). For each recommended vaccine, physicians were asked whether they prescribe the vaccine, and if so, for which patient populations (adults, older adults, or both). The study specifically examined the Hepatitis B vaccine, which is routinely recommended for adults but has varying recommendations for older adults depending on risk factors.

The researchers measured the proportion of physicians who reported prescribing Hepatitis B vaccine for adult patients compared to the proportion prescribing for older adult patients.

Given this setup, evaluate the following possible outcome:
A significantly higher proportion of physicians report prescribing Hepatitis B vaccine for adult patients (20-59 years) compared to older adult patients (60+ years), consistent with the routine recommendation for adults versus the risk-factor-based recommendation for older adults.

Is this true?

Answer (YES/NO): YES